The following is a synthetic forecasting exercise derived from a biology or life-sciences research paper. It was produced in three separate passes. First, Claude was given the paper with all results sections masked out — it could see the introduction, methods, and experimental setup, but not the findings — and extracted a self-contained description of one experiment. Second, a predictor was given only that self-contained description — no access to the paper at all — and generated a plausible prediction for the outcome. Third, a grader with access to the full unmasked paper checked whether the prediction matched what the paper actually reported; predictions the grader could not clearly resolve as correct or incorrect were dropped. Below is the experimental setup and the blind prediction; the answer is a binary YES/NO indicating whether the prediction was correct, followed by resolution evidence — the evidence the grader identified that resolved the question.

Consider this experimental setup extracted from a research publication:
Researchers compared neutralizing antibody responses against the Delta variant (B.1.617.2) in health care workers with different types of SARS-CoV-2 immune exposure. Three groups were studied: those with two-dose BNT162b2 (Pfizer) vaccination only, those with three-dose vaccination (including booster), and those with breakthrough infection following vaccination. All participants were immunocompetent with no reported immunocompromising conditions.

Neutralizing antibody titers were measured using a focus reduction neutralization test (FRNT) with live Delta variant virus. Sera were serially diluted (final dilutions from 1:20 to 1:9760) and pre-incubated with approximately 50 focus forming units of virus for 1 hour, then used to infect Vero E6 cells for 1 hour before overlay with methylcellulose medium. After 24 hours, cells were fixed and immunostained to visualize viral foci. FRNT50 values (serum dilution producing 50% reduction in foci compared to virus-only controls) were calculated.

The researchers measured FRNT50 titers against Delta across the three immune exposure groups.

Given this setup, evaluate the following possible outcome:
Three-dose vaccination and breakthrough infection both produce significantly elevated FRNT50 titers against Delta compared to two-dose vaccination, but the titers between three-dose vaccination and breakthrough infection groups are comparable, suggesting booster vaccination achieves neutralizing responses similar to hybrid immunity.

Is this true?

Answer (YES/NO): YES